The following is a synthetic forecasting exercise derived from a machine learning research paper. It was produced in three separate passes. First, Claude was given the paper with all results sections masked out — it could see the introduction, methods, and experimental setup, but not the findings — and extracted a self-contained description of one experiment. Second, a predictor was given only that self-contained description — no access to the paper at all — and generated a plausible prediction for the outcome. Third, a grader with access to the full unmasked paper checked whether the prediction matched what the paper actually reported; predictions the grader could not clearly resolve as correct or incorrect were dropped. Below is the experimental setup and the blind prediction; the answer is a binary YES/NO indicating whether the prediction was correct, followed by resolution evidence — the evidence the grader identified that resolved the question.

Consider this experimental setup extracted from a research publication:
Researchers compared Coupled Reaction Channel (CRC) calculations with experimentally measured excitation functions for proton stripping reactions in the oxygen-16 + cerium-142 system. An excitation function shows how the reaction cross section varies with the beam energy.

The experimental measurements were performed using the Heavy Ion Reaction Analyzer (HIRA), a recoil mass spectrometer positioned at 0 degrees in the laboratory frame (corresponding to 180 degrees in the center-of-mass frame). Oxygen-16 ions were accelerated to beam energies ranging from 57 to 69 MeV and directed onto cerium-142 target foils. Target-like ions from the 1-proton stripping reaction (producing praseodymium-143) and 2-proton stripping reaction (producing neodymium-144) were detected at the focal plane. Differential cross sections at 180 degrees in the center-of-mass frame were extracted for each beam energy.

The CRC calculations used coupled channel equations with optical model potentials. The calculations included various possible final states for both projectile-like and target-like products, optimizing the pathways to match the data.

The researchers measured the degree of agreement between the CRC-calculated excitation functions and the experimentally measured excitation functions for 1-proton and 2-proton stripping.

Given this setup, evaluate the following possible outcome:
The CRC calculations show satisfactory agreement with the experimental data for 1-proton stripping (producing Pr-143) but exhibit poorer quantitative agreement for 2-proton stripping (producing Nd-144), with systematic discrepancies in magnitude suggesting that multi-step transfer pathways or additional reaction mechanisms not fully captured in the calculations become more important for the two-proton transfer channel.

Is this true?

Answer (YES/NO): NO